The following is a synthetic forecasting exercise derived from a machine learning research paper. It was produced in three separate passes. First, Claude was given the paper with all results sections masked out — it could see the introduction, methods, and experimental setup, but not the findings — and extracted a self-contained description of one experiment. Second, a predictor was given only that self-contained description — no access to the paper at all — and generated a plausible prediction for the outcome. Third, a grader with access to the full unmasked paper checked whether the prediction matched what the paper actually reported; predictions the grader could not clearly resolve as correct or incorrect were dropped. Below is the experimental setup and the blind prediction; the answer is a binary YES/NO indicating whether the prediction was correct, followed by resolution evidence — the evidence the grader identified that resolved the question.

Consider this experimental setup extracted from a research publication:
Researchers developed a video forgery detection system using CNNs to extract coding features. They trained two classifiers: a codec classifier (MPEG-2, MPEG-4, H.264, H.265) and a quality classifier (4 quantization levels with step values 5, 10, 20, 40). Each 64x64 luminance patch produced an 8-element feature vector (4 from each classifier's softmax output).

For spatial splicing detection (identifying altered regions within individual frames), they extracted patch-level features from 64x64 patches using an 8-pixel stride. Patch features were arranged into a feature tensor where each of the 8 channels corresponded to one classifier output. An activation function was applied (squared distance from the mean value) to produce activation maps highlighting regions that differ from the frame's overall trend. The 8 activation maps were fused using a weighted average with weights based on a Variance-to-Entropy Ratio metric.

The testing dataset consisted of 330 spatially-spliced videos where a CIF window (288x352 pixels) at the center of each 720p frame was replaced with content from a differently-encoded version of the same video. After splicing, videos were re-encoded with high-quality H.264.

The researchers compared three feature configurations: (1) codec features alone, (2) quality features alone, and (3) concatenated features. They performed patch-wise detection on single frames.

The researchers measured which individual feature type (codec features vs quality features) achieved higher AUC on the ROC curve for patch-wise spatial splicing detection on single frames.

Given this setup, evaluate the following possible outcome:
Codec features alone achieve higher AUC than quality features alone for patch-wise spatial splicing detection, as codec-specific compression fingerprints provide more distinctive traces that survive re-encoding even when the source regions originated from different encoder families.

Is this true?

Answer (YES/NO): YES